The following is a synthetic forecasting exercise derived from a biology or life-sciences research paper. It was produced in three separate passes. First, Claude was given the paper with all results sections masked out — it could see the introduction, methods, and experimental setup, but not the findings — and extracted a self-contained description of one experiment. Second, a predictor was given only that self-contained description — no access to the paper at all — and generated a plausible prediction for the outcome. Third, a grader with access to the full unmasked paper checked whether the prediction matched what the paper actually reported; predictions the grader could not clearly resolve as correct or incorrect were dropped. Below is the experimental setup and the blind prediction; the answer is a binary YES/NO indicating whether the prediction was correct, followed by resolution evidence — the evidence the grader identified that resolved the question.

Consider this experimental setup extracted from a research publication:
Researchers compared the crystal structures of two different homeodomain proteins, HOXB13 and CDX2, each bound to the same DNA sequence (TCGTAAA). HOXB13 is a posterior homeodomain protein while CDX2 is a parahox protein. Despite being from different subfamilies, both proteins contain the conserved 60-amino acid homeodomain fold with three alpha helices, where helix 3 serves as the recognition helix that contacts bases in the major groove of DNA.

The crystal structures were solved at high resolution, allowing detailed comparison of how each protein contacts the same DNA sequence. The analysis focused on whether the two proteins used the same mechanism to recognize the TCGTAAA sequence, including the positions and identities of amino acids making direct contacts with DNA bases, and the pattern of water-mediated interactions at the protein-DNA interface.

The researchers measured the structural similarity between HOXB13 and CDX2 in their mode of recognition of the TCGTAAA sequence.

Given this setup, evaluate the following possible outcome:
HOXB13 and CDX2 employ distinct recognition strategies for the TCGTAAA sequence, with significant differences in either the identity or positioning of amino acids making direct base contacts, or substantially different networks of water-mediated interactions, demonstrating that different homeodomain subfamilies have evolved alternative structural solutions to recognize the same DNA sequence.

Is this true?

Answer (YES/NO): NO